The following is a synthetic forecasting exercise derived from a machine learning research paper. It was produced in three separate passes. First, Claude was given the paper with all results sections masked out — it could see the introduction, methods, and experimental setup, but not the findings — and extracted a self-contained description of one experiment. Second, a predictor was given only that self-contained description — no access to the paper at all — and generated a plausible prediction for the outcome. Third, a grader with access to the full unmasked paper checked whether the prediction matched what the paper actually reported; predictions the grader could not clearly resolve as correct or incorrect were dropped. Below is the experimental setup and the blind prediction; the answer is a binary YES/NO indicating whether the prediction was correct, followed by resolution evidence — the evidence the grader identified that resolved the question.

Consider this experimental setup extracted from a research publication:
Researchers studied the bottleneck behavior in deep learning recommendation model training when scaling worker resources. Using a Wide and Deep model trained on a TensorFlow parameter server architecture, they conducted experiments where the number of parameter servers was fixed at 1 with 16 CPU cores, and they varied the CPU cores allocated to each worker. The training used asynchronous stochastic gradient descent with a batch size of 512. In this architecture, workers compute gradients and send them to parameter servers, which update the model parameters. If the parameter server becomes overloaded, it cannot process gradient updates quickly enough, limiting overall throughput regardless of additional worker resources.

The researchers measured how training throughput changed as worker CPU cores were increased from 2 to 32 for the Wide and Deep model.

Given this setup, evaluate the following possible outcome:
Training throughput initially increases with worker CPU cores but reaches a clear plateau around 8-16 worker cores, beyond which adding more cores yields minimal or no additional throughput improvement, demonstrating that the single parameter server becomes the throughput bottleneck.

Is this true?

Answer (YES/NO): YES